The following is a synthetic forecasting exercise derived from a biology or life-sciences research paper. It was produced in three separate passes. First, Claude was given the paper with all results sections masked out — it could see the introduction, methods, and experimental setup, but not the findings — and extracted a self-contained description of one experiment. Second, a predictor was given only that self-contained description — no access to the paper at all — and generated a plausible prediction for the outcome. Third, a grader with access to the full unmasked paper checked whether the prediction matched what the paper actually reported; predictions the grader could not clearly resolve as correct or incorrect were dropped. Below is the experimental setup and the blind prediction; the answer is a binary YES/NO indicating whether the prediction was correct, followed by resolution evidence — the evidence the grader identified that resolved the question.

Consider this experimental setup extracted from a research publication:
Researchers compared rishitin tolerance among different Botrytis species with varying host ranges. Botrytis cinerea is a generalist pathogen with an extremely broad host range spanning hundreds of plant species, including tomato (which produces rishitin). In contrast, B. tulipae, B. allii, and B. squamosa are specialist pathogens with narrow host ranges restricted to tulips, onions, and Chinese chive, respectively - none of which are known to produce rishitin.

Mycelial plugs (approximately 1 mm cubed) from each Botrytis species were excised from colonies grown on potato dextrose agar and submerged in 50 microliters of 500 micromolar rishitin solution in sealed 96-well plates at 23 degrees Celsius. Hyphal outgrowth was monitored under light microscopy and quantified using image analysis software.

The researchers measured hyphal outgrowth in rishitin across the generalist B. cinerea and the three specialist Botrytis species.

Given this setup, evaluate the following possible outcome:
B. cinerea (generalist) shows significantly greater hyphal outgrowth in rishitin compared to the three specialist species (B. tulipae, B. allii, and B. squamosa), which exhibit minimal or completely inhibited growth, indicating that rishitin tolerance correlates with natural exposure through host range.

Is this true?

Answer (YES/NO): YES